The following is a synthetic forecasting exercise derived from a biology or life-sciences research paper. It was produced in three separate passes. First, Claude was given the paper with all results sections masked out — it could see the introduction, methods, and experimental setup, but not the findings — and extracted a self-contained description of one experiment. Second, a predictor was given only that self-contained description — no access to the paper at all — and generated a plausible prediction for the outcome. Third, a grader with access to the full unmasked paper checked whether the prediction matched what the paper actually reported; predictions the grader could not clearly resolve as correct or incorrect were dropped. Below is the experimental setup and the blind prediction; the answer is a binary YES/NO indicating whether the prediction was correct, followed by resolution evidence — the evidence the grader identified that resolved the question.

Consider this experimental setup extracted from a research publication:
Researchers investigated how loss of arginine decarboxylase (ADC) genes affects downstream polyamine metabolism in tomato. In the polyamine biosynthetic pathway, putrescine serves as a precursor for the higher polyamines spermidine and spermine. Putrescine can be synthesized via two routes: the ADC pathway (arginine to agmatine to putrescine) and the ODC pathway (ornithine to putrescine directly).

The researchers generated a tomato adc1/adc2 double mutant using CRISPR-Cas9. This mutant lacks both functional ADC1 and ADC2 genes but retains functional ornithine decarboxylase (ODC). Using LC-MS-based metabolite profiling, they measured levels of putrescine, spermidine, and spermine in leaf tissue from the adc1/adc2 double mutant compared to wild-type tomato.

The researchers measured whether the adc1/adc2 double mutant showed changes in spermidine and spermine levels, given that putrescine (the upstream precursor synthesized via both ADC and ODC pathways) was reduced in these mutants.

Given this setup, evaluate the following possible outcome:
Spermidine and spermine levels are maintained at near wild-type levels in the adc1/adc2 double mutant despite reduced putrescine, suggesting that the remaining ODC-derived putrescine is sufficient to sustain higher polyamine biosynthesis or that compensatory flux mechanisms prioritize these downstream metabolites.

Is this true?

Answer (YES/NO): YES